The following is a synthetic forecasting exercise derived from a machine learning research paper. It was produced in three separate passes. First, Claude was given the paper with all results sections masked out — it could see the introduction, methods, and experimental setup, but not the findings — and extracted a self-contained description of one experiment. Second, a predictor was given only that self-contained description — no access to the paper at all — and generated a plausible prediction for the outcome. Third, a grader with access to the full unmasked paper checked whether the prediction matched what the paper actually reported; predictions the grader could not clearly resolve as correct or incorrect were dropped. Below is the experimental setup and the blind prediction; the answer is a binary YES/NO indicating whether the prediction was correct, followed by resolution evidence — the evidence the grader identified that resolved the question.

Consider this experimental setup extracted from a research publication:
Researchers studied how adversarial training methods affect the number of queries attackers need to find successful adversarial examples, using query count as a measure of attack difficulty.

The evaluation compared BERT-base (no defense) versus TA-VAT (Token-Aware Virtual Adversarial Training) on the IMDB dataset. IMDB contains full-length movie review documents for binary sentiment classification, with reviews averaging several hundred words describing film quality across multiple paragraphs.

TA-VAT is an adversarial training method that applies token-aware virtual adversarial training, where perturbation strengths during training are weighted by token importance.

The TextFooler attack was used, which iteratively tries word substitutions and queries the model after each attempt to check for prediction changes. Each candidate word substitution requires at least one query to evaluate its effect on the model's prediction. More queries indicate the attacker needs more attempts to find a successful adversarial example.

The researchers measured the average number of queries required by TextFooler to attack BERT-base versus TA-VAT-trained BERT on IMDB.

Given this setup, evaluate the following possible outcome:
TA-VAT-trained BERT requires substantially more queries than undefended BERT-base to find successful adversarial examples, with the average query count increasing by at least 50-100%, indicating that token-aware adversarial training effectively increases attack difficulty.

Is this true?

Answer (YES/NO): YES